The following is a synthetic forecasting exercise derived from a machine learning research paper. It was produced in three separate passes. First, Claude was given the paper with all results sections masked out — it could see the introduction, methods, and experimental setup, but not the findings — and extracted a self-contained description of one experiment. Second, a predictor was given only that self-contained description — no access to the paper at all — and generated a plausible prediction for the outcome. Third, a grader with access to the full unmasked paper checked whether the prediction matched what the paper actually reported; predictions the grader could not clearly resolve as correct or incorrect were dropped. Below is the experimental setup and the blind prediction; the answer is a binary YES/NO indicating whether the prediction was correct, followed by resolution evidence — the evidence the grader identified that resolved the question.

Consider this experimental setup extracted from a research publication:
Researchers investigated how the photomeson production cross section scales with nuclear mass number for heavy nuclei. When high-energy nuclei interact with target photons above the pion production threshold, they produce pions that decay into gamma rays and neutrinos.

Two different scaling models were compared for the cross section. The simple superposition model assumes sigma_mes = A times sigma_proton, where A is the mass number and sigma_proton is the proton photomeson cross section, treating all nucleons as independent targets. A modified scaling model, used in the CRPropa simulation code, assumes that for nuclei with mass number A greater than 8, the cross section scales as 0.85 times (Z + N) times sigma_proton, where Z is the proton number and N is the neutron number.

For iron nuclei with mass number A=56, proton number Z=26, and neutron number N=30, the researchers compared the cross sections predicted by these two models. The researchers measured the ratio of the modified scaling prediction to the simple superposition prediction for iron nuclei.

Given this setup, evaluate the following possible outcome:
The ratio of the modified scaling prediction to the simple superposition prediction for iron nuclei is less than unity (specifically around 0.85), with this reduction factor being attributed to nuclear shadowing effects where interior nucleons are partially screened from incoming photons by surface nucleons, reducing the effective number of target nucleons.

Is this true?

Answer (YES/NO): NO